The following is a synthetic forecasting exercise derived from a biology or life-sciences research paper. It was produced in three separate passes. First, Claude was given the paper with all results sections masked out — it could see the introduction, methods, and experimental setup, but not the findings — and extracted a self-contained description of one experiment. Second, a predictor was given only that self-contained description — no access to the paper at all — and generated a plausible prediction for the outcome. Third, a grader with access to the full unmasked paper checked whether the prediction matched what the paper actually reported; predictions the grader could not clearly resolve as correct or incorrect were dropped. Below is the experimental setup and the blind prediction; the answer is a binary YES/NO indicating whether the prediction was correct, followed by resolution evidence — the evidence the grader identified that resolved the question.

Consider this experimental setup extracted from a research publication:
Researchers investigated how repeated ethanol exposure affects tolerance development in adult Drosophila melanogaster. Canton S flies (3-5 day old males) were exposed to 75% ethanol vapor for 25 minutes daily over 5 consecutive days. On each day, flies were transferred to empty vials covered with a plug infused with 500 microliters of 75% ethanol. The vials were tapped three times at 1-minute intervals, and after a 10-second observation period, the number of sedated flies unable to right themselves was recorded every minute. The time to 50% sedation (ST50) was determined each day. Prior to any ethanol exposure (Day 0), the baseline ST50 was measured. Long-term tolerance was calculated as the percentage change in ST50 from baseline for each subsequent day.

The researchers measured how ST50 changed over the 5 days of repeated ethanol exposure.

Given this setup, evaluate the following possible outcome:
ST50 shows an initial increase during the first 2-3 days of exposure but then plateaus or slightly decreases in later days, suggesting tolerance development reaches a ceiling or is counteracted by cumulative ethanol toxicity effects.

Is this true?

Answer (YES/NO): NO